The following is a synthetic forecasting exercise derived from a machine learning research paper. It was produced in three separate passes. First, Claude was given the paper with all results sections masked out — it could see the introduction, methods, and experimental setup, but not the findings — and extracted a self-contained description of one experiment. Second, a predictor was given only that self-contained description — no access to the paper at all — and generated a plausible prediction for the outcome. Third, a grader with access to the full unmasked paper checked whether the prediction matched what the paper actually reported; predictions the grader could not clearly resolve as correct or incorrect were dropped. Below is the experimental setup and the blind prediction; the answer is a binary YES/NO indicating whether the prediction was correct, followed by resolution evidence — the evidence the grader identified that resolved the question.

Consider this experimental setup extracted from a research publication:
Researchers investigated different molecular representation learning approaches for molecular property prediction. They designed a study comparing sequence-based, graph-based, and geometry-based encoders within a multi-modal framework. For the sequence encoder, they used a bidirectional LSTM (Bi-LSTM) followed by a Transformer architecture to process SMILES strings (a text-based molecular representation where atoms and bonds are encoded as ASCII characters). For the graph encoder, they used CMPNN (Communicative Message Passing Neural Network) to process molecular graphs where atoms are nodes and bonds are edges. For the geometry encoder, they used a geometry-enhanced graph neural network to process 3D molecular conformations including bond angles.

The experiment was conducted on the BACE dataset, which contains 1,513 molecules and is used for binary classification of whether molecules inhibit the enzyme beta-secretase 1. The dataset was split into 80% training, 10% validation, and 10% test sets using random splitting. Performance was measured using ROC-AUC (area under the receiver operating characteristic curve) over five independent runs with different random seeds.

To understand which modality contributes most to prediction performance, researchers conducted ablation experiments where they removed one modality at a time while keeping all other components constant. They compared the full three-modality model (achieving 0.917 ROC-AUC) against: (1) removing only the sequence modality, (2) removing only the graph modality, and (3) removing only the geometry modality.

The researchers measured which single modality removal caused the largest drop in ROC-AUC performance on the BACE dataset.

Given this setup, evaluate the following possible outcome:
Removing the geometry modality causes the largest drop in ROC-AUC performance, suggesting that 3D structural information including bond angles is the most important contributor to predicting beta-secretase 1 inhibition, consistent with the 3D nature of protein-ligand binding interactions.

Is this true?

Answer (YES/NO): NO